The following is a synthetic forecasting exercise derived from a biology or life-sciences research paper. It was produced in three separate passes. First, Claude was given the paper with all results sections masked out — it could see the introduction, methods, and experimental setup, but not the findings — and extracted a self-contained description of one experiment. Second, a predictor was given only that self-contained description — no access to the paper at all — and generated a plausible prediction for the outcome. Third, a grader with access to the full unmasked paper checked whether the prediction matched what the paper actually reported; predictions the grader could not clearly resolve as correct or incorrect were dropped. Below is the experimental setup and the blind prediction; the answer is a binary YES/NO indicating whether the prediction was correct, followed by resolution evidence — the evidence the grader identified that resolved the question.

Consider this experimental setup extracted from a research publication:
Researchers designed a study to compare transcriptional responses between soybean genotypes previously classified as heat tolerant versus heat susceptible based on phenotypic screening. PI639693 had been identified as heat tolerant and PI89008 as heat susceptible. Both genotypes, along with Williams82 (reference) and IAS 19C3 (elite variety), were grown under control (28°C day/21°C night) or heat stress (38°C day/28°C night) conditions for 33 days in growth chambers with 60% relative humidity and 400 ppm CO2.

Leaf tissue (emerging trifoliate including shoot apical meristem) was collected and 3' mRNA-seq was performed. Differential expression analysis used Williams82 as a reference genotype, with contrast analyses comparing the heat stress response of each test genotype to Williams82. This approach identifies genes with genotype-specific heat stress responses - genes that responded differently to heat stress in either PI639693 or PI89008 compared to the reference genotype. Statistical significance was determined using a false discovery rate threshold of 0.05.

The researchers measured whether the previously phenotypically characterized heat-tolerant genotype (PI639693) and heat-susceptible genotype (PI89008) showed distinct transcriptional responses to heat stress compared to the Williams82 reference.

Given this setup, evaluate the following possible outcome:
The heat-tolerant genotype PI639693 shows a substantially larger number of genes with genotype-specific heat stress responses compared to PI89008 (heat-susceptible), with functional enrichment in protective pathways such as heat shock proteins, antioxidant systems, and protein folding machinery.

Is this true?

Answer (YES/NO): NO